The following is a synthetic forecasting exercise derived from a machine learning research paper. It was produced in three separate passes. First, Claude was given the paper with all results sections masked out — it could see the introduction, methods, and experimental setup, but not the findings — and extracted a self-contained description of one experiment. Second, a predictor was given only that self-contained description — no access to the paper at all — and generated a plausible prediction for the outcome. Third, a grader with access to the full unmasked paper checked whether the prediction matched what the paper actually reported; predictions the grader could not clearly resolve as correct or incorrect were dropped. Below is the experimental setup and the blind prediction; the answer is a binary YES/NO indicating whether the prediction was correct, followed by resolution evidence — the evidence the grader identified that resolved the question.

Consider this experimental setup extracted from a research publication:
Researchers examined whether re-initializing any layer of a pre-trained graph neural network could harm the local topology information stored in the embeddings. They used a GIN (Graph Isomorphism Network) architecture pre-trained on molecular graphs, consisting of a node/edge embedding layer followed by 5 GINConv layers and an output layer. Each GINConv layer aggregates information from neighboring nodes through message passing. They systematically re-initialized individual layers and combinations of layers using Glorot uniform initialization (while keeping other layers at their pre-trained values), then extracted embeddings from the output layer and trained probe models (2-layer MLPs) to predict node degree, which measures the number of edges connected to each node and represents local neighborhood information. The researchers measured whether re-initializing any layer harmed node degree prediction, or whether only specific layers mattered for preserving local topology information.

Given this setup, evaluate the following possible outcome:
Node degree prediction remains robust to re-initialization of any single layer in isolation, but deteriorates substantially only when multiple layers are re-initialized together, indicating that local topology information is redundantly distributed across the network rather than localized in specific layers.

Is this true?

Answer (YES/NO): NO